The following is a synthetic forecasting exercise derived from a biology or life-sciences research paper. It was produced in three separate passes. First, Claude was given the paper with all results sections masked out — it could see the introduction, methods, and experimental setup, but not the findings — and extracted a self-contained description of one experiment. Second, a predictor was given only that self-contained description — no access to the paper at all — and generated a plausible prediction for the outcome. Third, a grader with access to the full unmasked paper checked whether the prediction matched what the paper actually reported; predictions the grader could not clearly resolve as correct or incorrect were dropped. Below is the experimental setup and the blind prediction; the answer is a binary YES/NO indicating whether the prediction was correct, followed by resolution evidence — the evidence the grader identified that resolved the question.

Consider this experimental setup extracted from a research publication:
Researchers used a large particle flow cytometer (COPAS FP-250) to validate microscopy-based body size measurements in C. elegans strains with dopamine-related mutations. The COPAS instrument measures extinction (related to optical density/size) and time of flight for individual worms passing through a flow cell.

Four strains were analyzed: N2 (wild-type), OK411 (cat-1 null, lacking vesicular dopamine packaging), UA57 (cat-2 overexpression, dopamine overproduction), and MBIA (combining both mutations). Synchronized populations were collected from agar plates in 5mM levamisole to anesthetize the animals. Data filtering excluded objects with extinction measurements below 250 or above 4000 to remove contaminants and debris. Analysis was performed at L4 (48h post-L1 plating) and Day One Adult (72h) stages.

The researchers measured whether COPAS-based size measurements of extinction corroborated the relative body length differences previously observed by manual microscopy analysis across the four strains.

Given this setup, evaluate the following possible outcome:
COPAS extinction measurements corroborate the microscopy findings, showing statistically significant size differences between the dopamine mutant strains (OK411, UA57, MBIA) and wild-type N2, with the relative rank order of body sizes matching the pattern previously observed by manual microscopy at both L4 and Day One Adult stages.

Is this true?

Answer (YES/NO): NO